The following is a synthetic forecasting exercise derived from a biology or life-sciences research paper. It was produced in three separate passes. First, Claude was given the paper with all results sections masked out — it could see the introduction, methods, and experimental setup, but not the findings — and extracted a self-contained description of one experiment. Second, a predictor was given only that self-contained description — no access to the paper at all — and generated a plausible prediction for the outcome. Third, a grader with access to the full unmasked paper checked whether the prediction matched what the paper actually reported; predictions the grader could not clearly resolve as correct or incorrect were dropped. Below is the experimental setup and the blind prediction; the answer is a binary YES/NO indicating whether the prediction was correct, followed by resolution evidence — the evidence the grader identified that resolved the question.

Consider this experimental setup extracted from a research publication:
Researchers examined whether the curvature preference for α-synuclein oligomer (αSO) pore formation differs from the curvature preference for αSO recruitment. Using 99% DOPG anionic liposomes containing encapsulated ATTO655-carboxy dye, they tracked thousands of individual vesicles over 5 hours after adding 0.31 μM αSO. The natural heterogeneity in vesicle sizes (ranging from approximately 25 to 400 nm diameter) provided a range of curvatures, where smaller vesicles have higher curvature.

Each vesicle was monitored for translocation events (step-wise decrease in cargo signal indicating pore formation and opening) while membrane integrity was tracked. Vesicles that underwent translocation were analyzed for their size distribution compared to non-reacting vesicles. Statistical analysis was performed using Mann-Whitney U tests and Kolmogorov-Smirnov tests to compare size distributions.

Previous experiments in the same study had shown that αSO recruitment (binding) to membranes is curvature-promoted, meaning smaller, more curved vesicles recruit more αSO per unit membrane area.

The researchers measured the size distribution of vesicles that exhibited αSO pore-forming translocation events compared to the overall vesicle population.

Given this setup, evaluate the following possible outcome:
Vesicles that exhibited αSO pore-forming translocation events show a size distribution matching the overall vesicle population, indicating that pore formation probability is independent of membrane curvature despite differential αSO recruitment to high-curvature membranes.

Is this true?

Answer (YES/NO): NO